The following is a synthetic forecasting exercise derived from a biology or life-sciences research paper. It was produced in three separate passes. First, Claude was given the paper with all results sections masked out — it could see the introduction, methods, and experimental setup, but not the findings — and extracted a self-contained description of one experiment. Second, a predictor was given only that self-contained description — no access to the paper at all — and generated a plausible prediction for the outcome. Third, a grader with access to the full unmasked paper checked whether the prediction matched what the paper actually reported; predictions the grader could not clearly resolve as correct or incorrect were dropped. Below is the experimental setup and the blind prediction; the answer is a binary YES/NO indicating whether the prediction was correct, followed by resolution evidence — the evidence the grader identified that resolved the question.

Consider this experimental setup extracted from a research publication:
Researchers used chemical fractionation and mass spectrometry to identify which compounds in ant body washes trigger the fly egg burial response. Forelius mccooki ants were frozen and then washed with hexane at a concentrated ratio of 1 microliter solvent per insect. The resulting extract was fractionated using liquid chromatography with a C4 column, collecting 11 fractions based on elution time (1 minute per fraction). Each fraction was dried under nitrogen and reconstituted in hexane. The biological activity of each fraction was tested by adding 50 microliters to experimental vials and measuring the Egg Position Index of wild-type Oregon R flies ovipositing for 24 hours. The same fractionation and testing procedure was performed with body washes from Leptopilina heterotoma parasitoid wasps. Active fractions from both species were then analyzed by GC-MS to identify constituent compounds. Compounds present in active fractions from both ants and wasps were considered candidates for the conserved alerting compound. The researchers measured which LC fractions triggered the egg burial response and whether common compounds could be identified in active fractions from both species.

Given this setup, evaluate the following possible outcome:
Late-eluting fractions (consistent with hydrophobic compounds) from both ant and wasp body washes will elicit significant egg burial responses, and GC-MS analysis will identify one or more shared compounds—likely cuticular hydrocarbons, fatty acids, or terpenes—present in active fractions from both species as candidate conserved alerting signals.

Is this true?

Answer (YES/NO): NO